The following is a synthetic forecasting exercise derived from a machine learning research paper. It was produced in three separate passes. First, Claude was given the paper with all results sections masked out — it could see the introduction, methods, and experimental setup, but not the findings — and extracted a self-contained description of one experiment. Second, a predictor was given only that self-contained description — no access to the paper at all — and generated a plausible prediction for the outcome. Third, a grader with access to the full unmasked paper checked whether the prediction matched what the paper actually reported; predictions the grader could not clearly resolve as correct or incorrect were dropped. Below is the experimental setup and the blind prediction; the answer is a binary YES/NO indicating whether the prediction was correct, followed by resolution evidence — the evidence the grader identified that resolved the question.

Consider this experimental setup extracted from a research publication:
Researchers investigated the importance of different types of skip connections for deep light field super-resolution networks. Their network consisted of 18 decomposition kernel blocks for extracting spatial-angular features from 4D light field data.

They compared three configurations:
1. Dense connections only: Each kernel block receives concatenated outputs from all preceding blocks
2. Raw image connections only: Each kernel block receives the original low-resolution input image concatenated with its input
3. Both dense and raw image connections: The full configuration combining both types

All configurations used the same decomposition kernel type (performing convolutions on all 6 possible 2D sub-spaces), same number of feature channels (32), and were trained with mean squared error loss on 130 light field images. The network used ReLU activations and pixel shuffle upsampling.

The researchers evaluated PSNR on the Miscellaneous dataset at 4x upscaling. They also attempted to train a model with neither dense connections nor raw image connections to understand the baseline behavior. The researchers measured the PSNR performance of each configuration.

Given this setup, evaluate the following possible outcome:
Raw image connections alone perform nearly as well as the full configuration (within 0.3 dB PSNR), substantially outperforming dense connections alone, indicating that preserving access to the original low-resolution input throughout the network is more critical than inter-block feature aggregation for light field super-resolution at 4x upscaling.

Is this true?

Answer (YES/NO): NO